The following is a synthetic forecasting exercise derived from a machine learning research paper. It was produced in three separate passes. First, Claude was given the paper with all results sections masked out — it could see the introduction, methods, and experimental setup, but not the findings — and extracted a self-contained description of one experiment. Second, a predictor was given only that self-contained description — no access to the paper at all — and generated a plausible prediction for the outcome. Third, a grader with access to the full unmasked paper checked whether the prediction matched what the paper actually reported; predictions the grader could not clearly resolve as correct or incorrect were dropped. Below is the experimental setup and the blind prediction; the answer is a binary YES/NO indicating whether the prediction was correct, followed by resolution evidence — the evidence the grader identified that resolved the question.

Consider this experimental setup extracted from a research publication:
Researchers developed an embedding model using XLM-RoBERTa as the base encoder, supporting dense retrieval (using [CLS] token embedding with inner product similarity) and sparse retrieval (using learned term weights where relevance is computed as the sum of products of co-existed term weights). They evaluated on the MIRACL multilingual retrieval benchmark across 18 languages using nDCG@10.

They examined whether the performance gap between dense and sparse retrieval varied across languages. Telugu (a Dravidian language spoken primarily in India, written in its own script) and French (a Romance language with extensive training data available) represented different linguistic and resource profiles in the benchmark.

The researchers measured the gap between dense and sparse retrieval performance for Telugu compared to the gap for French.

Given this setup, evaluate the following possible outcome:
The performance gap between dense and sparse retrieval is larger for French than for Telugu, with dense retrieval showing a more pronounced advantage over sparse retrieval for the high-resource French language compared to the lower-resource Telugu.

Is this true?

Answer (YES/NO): YES